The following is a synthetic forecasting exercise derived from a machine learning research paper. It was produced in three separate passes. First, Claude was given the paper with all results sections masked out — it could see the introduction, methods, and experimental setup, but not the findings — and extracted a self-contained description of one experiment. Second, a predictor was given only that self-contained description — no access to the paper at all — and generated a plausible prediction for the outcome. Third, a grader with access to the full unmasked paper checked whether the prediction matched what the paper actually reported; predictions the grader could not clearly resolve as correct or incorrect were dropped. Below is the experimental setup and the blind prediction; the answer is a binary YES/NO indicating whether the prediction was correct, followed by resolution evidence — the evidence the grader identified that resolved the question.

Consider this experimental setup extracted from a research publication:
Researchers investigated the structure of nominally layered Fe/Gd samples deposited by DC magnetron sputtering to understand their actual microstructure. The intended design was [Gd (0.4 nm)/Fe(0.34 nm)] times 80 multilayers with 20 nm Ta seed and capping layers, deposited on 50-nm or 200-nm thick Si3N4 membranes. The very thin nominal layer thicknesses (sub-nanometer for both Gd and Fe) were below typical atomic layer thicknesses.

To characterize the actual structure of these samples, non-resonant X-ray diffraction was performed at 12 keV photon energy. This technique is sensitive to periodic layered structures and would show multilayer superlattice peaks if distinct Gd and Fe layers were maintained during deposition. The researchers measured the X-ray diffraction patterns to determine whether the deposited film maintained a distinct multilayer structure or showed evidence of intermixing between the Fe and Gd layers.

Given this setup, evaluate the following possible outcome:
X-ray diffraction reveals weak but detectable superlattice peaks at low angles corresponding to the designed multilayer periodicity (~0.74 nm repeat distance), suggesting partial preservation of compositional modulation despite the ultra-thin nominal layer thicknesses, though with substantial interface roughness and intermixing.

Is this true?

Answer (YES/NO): NO